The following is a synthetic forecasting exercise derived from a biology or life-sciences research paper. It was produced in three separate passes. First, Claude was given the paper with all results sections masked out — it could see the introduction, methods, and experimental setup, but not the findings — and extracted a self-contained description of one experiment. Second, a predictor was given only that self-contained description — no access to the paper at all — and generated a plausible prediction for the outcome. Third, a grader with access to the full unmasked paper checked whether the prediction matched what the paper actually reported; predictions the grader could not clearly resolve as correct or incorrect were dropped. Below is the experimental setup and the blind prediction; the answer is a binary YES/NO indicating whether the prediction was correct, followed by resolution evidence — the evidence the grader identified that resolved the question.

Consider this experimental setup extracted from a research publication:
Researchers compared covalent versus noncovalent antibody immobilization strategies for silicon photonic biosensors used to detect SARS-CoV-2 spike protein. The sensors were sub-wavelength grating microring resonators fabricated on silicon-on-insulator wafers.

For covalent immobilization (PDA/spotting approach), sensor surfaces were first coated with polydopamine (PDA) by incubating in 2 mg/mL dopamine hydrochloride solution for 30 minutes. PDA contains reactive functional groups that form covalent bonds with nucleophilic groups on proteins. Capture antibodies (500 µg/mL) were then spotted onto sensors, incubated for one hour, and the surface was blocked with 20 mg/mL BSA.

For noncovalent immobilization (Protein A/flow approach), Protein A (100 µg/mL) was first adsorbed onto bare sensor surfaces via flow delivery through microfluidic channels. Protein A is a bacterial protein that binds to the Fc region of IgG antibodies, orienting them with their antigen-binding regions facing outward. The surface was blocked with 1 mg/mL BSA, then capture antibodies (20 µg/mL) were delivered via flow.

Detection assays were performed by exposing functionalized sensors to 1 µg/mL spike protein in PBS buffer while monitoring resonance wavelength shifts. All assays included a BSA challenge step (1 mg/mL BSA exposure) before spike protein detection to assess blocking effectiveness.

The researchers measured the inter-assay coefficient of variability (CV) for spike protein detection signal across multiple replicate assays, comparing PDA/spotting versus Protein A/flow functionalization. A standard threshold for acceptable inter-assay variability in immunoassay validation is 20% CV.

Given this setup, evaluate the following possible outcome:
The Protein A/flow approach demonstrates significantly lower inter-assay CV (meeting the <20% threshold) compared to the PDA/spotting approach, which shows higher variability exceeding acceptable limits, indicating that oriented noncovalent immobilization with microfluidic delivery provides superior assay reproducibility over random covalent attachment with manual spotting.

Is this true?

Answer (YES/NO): NO